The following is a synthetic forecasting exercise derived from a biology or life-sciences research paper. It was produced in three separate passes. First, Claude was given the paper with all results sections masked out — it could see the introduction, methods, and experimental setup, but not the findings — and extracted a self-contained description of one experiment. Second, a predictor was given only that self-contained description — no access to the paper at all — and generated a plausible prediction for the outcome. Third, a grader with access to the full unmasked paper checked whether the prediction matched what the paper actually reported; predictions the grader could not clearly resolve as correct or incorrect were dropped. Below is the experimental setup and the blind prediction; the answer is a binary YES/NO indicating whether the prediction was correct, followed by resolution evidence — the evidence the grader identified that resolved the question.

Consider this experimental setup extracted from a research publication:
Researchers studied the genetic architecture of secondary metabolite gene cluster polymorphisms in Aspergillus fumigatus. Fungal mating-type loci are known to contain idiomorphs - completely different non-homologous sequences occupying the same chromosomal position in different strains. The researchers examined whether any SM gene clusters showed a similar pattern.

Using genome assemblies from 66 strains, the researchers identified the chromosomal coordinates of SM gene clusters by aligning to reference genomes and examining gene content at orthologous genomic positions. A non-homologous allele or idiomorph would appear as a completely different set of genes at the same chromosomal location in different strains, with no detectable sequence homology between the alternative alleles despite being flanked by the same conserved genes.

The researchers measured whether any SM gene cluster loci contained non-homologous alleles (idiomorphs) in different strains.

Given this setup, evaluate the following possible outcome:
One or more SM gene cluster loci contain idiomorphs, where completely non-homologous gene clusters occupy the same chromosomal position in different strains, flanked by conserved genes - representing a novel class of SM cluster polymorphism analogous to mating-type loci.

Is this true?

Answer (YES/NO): YES